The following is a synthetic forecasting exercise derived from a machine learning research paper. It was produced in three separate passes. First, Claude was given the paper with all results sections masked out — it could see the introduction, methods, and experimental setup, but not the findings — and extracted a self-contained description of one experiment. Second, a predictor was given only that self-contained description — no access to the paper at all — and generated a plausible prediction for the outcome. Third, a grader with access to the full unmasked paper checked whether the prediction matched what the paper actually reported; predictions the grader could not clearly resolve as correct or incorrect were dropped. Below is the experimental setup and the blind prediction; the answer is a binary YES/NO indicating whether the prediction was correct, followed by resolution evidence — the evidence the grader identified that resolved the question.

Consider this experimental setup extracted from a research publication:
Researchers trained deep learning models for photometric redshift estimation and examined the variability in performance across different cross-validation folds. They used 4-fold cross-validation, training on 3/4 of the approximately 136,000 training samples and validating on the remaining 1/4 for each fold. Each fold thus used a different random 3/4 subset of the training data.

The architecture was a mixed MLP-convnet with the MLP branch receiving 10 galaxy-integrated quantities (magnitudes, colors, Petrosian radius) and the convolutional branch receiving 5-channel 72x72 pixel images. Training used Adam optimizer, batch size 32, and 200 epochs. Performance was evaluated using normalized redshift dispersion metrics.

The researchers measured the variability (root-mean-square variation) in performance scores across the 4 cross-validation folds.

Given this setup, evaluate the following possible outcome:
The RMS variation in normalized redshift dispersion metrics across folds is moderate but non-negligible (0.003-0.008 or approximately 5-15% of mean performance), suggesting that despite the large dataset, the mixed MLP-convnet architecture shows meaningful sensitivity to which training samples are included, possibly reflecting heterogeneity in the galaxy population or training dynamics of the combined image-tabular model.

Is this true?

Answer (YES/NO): NO